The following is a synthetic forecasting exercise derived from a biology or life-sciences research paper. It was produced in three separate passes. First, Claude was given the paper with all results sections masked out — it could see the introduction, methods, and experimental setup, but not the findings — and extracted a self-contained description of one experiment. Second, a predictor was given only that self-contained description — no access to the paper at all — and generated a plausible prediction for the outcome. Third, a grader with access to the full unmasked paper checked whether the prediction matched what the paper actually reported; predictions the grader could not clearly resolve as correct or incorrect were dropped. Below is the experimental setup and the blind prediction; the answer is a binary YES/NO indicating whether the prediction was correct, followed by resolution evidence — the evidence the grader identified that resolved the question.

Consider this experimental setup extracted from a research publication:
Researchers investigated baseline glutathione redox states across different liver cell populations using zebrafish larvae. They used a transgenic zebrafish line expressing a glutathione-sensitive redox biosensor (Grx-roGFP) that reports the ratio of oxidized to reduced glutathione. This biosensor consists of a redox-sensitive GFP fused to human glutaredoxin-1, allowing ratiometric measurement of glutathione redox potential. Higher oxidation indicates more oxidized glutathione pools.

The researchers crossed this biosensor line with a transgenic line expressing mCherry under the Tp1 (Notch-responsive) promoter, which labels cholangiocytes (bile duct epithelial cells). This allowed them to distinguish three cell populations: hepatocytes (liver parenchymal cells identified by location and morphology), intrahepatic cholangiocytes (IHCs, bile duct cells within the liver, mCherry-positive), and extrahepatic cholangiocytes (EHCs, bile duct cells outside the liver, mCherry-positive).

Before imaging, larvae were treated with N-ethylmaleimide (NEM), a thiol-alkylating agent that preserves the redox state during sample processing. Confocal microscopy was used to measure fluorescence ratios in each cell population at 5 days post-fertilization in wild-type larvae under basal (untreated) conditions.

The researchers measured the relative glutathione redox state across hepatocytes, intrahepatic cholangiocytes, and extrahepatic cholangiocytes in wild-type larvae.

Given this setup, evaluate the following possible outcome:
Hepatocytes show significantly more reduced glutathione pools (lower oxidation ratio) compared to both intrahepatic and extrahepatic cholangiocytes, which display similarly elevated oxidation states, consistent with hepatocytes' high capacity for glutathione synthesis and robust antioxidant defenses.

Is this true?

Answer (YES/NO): NO